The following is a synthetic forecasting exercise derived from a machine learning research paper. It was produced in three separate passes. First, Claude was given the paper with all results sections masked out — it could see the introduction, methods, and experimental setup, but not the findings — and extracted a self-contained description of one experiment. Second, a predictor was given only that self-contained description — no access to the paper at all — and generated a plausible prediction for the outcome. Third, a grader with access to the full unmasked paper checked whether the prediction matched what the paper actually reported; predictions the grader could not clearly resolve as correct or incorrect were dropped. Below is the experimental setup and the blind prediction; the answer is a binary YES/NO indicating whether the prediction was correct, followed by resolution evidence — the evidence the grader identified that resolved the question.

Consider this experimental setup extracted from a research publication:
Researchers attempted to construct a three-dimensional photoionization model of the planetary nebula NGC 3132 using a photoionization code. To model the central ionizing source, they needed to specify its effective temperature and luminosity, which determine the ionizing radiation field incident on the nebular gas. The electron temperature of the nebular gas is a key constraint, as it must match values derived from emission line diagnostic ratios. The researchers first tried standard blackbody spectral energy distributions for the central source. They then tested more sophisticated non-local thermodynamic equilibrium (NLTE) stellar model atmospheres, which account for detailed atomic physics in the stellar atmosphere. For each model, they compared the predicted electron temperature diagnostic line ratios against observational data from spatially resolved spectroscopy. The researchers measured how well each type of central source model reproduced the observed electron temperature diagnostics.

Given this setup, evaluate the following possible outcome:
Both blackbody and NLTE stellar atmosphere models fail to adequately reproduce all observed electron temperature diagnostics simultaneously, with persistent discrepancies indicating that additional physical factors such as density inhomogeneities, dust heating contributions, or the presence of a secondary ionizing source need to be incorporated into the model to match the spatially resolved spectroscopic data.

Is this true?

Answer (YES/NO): YES